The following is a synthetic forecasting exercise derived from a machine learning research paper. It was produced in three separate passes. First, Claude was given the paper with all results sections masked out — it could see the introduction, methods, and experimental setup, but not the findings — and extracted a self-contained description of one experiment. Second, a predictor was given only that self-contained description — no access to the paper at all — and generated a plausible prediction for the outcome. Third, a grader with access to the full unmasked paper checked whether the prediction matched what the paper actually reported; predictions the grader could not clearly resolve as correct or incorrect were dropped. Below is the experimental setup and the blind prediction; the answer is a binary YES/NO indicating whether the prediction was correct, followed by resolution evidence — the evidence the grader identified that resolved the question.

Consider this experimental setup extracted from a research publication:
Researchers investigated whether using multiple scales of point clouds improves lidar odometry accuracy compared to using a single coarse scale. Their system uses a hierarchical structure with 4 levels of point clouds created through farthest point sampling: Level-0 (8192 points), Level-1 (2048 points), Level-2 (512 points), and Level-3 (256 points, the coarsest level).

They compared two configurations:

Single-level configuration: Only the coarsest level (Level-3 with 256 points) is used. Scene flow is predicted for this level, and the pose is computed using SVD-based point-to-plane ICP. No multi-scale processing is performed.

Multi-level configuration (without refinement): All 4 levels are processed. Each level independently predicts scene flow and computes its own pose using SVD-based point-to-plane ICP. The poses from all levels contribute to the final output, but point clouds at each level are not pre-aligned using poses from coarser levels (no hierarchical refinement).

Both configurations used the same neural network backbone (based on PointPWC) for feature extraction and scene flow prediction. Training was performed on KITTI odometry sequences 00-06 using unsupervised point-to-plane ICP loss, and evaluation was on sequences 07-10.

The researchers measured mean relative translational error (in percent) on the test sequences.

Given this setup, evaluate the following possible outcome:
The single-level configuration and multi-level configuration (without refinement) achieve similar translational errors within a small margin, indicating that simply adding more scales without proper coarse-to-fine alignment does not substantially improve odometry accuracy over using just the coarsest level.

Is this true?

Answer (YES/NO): NO